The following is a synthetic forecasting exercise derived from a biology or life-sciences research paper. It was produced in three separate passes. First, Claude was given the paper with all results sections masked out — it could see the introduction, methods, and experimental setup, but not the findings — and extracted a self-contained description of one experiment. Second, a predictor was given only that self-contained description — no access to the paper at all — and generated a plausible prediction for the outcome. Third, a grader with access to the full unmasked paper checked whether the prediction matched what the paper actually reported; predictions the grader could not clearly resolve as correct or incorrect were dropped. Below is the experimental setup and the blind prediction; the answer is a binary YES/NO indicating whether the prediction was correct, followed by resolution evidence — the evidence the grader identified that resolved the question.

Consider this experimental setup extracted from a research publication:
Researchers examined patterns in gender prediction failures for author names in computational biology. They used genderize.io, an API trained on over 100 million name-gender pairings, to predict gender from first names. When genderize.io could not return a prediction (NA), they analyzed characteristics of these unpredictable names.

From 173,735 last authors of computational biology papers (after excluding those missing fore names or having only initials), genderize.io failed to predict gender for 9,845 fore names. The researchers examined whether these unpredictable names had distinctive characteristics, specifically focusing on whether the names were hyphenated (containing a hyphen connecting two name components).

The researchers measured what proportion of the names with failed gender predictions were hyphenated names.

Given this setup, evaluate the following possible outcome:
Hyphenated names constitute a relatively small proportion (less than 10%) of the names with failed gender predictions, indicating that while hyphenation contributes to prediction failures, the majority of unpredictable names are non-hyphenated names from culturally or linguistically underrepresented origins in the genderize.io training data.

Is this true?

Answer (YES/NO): NO